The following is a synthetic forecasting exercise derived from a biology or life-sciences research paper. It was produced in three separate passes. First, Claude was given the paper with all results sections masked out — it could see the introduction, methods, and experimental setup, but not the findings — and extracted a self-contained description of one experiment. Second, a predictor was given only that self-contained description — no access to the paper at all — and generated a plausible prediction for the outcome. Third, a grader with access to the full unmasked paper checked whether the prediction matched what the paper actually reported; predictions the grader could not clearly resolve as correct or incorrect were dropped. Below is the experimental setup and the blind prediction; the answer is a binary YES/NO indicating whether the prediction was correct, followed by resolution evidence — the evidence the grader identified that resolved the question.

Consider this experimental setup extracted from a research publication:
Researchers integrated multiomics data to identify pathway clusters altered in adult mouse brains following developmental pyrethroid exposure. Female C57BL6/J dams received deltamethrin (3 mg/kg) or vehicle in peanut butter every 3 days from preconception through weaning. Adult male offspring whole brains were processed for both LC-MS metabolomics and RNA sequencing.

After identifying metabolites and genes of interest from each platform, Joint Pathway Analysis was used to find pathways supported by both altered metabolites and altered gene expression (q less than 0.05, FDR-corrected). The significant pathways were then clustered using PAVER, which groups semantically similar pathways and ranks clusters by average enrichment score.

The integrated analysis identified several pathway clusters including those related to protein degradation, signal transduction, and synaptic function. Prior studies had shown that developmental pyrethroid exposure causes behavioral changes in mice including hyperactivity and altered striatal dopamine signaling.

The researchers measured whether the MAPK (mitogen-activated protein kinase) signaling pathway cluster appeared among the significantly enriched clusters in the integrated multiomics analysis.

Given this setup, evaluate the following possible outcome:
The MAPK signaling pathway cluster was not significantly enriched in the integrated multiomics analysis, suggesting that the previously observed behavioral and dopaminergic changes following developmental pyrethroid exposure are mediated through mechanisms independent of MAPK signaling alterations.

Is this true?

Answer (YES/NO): NO